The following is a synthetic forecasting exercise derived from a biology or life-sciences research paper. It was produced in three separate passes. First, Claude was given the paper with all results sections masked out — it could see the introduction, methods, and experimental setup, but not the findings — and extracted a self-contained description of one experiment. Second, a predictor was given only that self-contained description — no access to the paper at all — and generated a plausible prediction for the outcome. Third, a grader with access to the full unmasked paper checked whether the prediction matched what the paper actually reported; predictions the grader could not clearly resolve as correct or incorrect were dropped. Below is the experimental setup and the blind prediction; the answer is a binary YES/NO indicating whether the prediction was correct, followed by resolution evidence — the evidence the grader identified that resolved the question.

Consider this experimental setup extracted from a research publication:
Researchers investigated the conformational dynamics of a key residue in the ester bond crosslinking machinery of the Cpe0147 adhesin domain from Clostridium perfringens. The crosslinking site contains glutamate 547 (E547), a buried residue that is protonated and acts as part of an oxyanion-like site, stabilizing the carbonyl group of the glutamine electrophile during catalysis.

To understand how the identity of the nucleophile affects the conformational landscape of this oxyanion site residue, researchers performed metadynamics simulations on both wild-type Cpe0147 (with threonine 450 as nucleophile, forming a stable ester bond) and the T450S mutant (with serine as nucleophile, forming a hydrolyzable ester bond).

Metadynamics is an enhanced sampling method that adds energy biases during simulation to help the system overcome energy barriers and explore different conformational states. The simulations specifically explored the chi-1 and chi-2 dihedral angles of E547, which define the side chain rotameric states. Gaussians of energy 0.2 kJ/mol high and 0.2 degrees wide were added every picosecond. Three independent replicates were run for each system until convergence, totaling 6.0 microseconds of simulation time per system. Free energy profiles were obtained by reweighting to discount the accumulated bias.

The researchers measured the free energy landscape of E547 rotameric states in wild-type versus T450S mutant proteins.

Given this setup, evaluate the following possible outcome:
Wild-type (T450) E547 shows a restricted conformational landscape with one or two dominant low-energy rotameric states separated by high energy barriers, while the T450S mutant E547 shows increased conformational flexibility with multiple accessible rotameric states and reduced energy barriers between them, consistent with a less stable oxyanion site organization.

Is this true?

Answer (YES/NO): NO